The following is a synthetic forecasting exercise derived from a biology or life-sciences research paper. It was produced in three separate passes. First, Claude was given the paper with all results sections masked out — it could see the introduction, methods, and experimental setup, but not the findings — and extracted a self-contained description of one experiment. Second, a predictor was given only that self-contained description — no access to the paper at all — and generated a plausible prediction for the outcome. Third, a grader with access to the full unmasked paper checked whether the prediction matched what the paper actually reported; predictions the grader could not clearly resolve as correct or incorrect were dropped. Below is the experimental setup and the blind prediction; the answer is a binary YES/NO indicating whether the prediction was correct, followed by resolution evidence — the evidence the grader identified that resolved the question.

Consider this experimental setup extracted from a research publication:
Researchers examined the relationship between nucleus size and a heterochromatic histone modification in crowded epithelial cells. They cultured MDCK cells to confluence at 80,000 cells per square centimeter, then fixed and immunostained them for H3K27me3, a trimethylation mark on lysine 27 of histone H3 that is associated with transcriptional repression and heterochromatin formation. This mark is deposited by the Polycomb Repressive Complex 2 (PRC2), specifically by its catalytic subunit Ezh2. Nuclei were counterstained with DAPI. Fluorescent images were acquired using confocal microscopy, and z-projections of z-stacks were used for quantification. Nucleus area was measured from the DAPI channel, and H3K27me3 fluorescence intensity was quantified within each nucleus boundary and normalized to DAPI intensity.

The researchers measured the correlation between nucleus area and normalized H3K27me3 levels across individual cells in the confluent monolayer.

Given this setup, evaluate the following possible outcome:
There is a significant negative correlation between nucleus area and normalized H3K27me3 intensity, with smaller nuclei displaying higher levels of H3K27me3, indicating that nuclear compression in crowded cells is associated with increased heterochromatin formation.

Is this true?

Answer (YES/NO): YES